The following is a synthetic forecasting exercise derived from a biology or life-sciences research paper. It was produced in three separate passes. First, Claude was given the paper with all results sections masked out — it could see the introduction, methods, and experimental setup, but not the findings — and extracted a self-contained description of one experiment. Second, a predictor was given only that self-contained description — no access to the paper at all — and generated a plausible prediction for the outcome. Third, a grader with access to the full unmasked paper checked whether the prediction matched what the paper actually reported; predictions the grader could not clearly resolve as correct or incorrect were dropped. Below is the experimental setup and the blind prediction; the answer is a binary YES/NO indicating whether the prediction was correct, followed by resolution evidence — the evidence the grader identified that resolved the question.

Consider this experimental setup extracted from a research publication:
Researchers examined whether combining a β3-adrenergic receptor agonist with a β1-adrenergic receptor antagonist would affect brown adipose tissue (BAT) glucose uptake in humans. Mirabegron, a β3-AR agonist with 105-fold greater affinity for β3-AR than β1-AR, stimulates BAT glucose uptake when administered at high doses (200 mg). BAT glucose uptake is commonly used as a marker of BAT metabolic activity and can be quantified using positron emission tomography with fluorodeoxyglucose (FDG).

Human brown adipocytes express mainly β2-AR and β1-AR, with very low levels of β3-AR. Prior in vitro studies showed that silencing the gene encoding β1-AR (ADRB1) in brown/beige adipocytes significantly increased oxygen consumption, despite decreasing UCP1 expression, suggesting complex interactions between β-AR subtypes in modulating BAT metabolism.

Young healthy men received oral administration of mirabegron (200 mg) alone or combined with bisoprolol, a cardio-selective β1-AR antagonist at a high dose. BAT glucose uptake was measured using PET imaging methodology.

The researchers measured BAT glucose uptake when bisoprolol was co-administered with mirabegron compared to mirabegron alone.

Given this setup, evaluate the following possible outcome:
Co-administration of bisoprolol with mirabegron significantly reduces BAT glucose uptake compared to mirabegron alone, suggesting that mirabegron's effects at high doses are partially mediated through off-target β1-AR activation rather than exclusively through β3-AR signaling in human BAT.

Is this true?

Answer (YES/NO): YES